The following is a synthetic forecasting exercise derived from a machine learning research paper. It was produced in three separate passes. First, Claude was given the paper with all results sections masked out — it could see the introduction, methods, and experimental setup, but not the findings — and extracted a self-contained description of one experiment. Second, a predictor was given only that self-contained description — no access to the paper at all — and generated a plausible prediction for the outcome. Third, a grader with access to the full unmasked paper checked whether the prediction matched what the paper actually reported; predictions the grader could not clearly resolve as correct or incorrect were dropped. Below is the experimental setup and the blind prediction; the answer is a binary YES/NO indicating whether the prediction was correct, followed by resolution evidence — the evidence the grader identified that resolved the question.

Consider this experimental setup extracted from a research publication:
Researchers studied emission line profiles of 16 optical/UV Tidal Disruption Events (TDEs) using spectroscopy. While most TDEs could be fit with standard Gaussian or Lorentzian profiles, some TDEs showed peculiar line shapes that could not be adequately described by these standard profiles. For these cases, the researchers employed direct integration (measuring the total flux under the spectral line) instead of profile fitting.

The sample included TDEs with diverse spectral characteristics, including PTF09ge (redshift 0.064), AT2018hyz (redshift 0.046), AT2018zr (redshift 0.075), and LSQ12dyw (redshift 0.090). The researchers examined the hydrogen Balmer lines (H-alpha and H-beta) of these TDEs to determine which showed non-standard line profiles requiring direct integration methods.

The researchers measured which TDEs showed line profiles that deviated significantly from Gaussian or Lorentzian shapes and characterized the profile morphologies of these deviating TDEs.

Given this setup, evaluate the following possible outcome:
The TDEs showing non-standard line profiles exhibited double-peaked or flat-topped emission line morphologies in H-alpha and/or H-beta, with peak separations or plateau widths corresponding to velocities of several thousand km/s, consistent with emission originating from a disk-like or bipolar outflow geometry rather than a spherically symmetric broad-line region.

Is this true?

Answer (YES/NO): YES